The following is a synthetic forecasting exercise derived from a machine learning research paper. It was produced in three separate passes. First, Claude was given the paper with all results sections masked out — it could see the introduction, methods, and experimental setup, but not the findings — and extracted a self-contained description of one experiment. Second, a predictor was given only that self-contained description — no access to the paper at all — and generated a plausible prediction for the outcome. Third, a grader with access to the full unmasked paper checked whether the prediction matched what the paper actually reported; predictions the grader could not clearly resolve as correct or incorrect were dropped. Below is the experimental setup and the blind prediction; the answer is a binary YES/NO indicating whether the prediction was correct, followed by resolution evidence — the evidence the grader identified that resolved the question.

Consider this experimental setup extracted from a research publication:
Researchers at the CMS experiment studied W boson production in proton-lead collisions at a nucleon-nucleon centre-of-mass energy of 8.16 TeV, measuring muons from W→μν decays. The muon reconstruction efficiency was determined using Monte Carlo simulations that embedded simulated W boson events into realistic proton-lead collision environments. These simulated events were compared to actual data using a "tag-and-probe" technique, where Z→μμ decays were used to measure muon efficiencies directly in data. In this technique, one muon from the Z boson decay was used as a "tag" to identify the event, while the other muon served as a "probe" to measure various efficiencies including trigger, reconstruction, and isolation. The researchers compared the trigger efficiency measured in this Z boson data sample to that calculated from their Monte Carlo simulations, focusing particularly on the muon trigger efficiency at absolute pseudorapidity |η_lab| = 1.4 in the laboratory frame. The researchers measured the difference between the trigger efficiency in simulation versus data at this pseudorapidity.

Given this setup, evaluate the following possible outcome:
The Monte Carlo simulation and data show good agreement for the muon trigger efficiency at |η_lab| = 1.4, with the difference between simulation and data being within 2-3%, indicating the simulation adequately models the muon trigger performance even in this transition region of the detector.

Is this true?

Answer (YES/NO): NO